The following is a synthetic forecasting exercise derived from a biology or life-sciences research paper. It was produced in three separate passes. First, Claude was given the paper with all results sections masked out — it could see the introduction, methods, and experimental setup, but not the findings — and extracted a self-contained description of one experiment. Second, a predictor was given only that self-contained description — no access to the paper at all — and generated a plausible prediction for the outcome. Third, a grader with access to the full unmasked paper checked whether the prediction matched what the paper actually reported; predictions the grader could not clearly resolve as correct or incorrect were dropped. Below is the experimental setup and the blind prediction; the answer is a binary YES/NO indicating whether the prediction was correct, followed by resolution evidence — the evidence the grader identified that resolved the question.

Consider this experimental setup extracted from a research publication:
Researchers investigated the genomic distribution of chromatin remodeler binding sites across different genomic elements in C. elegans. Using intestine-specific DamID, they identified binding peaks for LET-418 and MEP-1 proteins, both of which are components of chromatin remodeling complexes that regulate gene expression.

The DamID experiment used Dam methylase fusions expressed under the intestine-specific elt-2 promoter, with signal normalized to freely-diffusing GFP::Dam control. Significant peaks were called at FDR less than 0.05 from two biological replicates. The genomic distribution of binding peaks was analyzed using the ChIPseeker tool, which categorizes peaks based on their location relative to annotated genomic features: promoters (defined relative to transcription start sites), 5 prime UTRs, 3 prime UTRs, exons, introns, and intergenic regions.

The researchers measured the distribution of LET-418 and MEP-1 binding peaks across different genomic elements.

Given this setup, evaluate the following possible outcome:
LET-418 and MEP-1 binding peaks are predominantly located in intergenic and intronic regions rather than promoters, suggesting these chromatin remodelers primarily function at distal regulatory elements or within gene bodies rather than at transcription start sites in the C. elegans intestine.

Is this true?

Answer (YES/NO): NO